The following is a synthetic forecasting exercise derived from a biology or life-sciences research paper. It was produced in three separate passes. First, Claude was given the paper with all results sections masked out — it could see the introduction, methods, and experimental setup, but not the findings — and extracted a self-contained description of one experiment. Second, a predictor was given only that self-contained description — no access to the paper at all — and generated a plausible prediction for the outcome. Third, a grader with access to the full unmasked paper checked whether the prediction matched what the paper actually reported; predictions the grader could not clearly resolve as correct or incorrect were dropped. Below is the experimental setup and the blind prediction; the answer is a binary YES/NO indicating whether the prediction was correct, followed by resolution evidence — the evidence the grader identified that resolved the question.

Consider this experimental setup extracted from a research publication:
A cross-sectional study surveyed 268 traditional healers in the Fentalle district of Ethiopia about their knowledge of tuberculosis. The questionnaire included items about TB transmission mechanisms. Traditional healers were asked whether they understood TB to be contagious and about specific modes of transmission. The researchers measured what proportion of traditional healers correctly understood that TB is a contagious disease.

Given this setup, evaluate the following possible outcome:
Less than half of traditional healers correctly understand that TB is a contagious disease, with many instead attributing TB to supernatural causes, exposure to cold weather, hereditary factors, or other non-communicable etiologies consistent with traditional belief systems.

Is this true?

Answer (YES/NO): NO